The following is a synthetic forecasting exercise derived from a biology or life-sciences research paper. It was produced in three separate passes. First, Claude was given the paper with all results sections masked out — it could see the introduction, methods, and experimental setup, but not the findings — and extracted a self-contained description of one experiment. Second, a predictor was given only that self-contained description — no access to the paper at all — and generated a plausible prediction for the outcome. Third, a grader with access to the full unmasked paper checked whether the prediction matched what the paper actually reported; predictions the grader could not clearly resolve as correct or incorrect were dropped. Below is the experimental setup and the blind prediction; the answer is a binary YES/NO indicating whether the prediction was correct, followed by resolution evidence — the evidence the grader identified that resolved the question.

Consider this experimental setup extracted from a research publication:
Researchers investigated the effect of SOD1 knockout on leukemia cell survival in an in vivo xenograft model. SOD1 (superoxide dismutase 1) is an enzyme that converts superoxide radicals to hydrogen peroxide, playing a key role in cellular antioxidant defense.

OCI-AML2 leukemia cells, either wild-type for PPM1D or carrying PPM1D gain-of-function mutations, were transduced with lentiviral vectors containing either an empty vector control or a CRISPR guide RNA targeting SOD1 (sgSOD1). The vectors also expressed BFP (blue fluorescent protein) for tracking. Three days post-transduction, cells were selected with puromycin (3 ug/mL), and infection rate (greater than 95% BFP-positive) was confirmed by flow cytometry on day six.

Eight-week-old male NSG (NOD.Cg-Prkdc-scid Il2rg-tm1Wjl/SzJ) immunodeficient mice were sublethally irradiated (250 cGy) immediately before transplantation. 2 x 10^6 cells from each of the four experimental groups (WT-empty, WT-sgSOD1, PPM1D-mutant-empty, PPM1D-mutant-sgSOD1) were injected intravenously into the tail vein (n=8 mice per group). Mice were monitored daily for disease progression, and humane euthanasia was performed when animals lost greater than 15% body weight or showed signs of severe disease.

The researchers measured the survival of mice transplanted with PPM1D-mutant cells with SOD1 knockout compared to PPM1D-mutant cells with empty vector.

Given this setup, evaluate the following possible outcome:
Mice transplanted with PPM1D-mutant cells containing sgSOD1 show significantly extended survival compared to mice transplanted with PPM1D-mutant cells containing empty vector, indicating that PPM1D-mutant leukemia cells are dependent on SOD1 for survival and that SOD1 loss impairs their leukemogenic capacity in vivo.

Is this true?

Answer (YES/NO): YES